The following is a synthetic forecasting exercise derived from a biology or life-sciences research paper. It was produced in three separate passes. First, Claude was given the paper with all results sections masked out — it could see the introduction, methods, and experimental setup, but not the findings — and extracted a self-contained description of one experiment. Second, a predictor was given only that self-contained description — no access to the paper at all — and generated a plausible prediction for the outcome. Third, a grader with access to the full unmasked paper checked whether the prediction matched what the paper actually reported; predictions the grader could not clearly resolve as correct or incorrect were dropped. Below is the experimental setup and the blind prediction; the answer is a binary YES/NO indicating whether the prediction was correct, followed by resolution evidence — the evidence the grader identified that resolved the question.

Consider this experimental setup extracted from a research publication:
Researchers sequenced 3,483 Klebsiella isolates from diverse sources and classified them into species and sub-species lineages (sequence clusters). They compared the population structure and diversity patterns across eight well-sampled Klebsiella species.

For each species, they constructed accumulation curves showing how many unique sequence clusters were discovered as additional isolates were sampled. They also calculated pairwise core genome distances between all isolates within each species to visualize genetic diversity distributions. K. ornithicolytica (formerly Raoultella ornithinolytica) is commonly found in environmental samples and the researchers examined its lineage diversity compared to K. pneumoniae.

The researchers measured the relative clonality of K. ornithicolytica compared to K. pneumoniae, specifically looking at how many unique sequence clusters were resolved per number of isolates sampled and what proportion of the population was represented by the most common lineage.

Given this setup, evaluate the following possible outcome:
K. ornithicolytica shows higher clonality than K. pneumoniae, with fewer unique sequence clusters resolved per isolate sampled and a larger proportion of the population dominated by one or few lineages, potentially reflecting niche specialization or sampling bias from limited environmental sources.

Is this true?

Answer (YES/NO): NO